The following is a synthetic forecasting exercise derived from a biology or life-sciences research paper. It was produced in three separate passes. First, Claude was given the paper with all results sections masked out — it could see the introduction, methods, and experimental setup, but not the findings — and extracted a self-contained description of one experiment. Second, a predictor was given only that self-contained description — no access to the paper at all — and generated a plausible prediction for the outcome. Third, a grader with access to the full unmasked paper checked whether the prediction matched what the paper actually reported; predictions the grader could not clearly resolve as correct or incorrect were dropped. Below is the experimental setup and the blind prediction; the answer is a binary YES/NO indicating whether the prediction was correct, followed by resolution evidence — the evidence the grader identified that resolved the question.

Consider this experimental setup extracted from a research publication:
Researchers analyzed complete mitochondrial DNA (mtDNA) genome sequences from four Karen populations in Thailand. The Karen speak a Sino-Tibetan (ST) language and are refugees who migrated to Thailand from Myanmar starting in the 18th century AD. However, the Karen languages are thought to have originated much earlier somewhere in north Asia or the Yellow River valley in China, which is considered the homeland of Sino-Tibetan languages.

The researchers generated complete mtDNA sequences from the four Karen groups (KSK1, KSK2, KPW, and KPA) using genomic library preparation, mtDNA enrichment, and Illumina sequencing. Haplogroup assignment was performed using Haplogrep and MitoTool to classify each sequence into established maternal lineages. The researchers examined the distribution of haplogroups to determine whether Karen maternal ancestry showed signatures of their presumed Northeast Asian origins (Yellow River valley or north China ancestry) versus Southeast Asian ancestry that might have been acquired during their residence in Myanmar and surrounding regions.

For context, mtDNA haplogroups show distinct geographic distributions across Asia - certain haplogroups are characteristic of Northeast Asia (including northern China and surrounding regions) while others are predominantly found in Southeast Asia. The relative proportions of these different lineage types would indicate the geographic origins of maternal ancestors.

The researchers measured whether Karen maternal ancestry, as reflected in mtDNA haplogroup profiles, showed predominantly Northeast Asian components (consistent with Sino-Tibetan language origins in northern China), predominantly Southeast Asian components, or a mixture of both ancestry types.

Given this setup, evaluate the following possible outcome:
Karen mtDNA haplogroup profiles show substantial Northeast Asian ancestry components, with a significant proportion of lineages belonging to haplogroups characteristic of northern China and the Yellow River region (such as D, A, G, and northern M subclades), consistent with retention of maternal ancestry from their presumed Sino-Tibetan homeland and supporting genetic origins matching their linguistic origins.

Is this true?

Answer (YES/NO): NO